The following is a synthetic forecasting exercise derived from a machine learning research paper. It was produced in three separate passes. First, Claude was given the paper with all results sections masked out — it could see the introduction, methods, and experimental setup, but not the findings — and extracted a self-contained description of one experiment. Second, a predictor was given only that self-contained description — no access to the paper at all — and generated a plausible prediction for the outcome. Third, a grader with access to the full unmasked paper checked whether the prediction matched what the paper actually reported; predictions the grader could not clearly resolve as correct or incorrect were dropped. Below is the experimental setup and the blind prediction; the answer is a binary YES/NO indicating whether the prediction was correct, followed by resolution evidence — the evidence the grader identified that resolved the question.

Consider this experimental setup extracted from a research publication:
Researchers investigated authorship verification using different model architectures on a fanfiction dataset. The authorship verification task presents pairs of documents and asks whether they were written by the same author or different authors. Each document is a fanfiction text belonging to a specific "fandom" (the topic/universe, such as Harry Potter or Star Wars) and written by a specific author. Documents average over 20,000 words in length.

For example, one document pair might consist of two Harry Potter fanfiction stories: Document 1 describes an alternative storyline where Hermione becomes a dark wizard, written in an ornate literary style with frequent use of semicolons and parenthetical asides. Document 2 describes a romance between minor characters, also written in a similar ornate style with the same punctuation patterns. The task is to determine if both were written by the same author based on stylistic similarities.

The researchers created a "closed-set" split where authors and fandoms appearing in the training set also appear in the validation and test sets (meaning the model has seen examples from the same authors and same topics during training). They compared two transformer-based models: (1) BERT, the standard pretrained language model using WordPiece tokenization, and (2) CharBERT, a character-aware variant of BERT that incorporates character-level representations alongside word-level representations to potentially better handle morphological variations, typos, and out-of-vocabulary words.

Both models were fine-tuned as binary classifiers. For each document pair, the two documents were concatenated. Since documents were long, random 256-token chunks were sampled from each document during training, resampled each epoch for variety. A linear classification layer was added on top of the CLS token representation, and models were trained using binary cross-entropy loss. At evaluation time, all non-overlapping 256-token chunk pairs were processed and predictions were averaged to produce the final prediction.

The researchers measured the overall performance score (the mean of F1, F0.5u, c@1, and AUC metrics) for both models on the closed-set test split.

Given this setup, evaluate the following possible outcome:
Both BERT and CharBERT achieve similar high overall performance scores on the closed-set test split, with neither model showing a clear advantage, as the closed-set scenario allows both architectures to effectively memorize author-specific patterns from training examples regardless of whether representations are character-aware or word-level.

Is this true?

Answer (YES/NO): NO